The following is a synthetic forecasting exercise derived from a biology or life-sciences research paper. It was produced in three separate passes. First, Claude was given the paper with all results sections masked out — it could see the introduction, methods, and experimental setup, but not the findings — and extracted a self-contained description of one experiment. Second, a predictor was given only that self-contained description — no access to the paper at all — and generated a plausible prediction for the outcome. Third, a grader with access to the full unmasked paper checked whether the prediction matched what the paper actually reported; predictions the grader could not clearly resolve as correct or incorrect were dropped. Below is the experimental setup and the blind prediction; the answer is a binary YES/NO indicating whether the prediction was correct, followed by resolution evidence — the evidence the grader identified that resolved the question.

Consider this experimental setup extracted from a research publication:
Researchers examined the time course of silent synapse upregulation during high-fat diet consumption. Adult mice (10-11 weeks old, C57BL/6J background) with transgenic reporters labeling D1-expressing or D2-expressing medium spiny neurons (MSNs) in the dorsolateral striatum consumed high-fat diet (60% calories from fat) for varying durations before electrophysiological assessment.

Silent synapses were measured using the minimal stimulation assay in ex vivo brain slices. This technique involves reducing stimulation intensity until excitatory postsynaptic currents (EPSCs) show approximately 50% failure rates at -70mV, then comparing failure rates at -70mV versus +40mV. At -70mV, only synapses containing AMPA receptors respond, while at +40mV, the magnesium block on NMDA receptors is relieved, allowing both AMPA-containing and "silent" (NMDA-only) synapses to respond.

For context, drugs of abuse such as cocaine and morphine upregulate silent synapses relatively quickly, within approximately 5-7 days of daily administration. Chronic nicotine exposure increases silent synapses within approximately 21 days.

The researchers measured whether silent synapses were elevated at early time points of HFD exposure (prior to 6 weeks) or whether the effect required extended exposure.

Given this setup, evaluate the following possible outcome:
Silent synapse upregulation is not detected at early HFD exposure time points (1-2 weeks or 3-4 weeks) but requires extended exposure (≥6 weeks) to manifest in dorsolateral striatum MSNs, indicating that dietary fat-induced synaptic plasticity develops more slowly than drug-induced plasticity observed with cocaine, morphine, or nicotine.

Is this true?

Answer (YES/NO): YES